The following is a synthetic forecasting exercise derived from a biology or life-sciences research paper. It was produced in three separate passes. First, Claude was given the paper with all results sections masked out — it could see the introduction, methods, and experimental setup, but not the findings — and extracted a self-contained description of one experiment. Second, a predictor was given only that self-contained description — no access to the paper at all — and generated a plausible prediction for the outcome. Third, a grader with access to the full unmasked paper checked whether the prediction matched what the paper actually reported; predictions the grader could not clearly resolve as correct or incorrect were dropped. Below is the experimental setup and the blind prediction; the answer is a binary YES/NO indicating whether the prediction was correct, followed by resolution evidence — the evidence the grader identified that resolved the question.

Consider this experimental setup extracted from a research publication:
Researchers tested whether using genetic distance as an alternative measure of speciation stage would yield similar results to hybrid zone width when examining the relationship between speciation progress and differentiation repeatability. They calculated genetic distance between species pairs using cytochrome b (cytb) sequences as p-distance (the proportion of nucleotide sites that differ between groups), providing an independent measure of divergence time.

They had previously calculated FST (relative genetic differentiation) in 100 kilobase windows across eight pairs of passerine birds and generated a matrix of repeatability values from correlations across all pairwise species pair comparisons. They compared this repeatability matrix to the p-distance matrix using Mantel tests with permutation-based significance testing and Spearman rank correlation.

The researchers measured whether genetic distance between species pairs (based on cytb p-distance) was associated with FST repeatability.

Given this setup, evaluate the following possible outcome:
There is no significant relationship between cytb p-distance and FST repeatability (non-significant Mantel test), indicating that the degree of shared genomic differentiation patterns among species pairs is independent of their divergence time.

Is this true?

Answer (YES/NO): NO